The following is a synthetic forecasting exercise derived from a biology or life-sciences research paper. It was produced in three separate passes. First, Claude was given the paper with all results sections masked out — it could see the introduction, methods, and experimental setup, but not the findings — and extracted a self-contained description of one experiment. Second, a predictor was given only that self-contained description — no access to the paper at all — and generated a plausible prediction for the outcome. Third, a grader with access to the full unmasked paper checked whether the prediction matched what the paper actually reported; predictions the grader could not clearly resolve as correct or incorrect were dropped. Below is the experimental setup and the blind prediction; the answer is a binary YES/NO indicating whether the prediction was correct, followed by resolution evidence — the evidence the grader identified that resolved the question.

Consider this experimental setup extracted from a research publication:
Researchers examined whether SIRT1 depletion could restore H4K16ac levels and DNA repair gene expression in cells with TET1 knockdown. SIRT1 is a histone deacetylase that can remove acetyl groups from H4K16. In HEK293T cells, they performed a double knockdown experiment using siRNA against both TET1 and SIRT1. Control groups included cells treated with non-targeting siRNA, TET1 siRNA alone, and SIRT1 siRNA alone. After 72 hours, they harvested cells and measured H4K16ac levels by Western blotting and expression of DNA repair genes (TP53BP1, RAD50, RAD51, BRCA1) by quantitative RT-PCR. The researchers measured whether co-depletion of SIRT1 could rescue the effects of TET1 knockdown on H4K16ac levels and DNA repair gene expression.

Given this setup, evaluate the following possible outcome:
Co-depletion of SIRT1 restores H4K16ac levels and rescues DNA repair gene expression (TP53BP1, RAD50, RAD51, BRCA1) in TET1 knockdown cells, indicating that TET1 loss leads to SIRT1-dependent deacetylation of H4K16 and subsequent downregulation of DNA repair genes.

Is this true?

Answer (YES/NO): NO